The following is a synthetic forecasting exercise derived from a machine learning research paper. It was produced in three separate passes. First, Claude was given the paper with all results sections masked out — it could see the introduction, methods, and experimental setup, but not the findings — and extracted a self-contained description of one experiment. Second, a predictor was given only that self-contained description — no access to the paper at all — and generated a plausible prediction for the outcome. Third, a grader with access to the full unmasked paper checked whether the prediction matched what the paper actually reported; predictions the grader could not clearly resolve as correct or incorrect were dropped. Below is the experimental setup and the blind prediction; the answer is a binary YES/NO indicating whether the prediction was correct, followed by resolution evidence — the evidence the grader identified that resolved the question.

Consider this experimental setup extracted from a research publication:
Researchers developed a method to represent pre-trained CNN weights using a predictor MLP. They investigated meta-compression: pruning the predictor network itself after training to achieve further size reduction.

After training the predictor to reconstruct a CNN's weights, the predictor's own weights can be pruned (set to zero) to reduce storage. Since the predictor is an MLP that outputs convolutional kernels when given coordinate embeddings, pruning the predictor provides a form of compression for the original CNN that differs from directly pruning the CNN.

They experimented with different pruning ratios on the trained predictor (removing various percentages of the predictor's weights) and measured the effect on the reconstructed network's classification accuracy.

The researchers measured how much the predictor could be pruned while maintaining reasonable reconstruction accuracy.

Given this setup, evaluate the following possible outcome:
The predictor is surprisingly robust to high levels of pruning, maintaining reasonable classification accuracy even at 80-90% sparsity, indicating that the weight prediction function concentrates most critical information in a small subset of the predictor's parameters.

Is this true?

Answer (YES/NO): NO